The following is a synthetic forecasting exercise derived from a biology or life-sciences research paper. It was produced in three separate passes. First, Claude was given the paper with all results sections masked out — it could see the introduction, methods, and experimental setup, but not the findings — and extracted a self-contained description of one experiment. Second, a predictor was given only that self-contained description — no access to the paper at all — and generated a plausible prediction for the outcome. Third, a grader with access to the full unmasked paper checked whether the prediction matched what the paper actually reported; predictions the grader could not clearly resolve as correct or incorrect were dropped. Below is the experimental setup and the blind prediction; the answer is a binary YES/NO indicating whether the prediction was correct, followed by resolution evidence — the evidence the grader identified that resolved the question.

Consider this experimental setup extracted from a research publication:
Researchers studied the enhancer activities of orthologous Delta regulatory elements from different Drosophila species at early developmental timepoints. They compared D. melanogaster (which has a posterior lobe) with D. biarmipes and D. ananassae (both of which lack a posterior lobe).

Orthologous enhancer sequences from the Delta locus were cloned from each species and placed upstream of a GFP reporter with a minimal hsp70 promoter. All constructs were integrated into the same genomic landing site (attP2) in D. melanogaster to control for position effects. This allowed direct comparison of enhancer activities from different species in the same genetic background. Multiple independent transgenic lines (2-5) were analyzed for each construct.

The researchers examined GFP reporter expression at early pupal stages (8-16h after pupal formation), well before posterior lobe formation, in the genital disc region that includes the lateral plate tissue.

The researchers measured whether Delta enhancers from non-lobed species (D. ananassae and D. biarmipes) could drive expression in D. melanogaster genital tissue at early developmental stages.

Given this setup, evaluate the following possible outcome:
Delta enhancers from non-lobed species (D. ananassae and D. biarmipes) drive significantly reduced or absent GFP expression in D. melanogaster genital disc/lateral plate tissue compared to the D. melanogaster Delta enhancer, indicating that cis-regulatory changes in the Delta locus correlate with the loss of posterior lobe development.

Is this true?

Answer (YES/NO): NO